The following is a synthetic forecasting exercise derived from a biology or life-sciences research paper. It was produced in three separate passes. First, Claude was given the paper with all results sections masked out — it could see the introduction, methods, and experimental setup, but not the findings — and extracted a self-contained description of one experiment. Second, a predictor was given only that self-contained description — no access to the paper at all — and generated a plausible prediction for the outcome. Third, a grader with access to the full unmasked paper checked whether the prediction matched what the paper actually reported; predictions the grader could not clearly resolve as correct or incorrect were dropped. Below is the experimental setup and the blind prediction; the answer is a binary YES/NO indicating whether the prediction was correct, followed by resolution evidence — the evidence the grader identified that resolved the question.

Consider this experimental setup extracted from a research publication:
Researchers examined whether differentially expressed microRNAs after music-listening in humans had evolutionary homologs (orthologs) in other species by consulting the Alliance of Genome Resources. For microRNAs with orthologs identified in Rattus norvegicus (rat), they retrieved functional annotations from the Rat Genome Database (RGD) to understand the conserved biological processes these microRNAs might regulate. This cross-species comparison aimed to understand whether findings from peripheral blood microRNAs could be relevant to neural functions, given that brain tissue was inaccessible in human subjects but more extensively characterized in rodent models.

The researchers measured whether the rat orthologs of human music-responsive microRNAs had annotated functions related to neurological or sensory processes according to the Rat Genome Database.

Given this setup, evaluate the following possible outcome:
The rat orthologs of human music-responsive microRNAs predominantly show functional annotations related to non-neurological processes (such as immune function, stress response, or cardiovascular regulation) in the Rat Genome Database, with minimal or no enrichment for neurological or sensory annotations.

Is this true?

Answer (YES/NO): NO